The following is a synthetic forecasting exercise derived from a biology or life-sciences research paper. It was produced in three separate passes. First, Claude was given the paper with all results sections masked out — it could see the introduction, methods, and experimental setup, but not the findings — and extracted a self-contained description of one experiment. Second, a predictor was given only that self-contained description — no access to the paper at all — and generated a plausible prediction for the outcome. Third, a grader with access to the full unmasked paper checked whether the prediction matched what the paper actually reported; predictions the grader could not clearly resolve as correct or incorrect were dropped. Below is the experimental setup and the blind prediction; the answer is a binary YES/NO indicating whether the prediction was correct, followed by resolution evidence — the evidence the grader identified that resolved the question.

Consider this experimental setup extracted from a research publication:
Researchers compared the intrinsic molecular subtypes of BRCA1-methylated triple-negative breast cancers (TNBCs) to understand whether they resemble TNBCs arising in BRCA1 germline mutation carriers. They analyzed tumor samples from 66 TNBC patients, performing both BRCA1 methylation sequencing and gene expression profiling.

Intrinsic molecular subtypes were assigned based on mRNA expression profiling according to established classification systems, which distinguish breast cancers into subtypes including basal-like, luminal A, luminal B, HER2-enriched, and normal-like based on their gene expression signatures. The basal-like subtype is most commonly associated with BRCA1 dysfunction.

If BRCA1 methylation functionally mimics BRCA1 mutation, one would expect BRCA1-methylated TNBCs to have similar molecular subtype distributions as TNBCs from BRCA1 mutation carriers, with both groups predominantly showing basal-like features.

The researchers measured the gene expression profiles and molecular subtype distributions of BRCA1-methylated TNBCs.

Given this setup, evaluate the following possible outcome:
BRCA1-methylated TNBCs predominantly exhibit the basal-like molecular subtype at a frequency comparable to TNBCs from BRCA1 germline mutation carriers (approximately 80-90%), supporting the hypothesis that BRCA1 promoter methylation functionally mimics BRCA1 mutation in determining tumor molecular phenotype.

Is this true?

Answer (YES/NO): NO